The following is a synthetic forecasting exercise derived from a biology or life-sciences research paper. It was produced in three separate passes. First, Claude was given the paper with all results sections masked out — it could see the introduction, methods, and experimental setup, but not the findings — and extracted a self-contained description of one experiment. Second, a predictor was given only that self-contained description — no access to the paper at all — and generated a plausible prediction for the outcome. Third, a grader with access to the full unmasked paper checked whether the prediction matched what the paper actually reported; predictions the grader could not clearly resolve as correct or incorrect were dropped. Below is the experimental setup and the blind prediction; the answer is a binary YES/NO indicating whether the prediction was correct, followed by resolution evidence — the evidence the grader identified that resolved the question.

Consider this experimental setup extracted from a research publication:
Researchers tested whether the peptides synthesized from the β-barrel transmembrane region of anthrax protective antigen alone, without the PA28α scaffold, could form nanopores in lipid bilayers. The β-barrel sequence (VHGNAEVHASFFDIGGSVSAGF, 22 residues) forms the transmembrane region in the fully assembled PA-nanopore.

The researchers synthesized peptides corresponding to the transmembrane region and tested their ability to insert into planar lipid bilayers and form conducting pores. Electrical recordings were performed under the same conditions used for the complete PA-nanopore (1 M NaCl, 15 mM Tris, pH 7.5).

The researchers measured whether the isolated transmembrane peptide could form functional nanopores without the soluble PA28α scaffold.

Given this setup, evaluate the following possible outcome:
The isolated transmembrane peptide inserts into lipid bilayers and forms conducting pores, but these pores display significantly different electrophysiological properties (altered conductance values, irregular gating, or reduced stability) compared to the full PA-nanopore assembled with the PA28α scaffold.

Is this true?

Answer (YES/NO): NO